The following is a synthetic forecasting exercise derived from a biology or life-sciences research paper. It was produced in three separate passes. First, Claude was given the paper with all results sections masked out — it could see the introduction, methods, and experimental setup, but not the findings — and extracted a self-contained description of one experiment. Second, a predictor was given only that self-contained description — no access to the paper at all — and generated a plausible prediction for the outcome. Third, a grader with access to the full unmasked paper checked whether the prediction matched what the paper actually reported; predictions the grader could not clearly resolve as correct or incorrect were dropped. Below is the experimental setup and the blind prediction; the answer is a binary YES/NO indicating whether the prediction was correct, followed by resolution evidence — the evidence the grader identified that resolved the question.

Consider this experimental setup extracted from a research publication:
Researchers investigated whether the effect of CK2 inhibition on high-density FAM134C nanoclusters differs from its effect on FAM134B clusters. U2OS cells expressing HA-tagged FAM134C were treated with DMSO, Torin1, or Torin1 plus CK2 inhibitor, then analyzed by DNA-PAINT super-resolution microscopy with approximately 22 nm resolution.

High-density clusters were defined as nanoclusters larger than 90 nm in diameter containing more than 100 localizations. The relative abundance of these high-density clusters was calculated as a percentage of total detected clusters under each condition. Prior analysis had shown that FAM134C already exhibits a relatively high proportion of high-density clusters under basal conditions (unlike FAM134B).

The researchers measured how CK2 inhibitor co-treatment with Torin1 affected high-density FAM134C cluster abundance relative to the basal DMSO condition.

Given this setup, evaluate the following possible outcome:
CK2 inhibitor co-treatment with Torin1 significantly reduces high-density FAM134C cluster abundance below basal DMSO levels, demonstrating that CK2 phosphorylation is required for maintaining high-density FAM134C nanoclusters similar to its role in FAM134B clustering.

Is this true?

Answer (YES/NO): YES